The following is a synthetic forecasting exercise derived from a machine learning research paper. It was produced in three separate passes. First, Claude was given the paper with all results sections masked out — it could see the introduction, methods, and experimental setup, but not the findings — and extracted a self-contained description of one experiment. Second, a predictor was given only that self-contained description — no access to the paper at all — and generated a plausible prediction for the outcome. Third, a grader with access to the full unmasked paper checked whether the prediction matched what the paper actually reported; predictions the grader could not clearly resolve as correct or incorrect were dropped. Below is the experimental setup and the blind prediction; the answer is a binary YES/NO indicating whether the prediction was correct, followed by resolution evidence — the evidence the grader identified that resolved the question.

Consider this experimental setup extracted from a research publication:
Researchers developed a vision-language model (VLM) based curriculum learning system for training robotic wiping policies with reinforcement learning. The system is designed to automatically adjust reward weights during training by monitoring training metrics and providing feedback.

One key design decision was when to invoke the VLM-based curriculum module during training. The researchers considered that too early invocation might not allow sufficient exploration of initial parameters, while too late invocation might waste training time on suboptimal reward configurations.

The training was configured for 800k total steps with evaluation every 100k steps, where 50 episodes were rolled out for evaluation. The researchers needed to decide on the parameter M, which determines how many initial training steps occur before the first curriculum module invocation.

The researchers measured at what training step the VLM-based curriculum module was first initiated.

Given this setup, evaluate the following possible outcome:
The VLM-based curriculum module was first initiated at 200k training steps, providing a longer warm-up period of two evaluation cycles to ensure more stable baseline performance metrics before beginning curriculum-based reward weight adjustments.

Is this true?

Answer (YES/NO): NO